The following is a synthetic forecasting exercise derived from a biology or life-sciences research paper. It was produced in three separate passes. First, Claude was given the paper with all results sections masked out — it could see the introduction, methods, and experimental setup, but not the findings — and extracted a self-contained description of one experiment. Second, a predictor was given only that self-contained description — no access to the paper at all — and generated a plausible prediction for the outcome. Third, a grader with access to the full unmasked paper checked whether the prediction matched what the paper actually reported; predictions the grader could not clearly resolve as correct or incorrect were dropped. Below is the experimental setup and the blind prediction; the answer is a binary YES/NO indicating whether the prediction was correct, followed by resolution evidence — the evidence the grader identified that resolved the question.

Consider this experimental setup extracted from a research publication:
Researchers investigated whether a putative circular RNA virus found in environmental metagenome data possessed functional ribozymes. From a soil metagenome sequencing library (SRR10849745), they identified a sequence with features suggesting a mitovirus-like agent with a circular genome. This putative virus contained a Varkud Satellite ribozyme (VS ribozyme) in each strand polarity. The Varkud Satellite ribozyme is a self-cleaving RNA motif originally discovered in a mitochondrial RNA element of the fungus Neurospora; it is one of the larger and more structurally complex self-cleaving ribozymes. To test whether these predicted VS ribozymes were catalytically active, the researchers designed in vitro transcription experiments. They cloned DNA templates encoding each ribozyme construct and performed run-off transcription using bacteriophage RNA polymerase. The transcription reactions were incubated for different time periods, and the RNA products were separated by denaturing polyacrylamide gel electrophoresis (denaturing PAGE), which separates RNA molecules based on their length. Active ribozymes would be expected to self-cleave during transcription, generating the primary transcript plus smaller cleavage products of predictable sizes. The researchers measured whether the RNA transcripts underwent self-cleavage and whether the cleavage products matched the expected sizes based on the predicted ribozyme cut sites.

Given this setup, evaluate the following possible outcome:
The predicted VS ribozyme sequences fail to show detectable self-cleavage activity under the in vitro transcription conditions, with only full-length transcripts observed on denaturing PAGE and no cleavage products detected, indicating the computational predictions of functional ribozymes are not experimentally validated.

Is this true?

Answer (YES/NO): NO